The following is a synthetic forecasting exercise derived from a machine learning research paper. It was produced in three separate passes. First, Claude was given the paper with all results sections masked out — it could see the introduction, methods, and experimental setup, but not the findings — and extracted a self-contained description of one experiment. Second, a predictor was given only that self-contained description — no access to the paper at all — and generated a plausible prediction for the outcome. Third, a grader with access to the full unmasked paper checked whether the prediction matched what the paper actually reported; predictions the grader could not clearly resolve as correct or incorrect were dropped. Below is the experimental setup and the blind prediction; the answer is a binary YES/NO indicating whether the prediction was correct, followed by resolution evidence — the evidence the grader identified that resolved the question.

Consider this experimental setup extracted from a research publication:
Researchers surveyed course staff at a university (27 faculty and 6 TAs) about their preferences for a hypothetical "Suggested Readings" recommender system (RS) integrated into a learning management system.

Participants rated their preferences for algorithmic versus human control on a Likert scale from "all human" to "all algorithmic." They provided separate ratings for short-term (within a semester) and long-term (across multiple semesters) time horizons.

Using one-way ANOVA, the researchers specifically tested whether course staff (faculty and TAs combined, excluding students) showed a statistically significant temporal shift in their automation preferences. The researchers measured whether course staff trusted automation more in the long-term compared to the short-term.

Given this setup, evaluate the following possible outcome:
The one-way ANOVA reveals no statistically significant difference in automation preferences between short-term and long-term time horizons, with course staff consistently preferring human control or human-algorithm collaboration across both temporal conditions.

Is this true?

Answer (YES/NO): NO